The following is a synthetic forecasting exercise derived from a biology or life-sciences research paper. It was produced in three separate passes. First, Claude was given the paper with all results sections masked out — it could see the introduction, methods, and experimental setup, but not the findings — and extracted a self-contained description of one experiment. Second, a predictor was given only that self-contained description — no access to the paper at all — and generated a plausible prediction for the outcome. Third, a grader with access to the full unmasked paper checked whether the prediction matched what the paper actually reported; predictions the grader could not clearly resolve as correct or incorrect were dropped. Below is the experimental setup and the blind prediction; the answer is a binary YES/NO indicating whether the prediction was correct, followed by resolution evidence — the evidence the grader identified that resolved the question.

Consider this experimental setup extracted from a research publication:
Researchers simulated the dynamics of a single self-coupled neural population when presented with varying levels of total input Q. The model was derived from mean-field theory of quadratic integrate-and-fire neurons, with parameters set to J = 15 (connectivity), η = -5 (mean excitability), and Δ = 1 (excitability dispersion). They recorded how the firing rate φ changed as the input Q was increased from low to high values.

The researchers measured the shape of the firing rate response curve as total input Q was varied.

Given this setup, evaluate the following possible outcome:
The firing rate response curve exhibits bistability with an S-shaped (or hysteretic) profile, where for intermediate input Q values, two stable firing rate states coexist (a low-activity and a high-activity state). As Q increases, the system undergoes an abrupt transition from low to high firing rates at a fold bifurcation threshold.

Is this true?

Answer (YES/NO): NO